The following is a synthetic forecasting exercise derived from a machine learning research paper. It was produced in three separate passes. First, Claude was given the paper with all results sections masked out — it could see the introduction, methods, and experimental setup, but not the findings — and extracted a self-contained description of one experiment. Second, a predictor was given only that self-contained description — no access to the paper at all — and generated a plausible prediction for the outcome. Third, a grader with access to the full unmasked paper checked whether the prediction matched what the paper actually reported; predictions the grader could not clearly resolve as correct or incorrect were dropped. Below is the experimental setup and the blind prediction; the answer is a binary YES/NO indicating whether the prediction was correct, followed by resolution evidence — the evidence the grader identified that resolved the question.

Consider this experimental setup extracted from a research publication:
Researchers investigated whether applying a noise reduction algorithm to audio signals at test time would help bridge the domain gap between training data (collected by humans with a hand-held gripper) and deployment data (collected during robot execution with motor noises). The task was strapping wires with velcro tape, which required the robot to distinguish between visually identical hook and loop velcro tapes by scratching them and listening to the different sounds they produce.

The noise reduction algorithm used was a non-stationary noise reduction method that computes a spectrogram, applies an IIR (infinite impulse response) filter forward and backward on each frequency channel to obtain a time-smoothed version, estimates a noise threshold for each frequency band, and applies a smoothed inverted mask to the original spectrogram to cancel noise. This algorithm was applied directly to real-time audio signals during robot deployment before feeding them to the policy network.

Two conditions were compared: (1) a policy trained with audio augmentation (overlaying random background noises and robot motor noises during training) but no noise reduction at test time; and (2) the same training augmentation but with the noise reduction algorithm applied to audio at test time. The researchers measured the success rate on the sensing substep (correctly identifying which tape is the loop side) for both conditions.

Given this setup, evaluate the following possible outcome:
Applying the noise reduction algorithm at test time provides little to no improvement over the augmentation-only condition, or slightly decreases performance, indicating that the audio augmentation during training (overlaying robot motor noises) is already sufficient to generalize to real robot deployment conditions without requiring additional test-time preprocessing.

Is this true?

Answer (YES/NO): NO